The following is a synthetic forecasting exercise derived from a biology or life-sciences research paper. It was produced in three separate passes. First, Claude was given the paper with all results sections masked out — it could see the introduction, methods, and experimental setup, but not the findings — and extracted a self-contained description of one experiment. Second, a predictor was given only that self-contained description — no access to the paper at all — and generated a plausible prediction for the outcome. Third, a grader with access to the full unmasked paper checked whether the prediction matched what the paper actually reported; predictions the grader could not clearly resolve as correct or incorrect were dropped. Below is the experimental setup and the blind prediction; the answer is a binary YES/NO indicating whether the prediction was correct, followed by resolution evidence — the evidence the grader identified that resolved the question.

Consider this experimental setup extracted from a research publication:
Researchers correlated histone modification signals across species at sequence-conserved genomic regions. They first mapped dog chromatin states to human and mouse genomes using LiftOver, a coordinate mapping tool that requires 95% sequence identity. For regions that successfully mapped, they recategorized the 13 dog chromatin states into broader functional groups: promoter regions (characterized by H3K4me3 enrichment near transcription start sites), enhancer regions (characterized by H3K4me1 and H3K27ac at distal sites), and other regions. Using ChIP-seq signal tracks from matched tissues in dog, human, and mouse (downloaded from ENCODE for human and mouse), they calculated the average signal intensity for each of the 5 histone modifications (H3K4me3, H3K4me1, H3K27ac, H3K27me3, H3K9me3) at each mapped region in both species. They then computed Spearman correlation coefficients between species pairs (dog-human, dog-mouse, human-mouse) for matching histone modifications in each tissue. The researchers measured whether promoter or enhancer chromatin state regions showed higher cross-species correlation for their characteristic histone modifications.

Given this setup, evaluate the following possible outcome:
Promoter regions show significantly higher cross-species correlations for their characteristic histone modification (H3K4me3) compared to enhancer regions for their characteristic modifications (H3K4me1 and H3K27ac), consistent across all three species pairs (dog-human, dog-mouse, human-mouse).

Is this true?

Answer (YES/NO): NO